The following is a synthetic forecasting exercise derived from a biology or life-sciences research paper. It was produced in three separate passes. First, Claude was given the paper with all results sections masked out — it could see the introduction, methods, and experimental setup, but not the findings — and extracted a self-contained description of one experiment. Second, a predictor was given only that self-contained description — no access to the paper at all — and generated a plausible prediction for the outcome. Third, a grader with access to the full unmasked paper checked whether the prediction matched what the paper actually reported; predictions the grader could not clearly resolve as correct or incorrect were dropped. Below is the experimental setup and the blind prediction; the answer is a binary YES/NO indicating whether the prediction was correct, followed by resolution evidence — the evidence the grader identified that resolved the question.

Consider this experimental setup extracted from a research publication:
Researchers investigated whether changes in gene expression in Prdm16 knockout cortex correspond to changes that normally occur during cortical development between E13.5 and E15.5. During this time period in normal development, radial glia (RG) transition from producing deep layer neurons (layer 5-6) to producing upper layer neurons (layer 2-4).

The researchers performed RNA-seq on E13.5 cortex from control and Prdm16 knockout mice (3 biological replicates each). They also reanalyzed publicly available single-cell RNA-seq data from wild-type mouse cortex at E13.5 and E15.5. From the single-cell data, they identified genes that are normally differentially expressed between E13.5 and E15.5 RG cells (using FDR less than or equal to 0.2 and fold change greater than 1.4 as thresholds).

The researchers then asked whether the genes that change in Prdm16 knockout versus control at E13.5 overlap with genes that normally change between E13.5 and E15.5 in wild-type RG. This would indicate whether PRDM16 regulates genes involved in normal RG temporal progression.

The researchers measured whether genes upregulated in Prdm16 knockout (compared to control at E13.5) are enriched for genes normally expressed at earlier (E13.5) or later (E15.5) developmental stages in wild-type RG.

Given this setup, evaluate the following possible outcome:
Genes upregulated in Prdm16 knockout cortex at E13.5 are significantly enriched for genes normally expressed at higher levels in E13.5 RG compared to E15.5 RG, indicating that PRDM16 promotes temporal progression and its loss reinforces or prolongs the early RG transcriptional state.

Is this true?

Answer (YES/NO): YES